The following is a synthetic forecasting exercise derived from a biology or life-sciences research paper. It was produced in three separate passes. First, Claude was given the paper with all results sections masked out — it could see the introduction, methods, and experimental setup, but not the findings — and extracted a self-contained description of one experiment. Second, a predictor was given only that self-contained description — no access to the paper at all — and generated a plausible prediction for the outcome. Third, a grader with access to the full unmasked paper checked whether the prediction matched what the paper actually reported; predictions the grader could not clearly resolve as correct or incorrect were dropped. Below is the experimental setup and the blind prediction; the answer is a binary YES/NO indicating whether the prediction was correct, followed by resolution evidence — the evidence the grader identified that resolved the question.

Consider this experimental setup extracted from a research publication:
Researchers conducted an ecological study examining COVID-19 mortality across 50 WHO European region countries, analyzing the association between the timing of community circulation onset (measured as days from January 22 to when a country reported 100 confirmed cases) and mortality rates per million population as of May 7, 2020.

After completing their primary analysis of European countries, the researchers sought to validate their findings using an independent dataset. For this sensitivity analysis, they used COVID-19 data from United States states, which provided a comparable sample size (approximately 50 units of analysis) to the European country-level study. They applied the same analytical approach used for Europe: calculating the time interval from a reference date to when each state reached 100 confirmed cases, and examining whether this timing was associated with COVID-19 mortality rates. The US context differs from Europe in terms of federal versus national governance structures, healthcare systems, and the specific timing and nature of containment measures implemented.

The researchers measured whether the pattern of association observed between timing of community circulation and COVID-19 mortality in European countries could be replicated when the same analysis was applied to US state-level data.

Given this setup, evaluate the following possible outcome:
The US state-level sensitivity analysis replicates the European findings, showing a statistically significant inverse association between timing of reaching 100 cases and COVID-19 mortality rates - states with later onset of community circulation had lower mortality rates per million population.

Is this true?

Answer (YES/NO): YES